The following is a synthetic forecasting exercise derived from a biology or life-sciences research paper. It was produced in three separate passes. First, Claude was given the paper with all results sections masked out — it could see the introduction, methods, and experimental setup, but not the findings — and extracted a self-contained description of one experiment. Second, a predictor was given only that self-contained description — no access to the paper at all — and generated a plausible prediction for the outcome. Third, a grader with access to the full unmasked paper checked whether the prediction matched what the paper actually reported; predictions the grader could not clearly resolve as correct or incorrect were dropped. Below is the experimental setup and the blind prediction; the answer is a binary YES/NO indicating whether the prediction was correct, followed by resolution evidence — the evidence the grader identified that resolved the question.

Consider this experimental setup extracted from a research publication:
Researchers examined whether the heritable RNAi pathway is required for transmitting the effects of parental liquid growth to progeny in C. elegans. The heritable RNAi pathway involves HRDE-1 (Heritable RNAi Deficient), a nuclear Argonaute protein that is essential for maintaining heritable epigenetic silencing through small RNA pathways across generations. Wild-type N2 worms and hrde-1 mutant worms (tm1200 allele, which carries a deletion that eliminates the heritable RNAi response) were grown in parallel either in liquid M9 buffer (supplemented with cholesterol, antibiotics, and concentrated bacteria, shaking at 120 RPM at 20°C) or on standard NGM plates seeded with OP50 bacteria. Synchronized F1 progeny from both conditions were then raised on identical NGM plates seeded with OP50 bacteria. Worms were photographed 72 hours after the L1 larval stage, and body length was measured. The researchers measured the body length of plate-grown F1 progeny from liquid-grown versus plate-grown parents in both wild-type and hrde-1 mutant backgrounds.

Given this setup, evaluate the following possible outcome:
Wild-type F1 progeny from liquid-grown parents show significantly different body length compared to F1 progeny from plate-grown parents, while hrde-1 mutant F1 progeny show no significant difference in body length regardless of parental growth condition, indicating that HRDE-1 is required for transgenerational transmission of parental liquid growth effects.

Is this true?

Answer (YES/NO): NO